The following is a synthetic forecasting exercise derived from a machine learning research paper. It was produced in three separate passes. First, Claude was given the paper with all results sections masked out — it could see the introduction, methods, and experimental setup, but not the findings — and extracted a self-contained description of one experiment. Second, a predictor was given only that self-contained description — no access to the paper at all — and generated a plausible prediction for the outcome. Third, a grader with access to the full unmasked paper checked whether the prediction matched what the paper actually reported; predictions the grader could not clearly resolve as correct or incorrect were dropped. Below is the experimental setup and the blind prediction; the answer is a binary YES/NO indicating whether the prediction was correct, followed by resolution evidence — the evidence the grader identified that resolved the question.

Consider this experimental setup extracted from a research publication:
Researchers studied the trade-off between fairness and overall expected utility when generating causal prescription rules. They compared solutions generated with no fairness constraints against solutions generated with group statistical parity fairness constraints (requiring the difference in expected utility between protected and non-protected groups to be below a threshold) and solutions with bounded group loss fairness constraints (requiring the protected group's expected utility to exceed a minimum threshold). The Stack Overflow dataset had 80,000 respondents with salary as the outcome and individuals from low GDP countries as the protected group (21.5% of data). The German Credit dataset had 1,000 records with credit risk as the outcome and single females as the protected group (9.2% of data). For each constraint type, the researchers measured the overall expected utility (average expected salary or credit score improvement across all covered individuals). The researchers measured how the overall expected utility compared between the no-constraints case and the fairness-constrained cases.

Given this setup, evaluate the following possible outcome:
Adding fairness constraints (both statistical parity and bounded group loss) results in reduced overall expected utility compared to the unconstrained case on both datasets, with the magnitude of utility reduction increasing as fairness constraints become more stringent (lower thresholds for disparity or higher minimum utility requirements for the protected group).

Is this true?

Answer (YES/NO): NO